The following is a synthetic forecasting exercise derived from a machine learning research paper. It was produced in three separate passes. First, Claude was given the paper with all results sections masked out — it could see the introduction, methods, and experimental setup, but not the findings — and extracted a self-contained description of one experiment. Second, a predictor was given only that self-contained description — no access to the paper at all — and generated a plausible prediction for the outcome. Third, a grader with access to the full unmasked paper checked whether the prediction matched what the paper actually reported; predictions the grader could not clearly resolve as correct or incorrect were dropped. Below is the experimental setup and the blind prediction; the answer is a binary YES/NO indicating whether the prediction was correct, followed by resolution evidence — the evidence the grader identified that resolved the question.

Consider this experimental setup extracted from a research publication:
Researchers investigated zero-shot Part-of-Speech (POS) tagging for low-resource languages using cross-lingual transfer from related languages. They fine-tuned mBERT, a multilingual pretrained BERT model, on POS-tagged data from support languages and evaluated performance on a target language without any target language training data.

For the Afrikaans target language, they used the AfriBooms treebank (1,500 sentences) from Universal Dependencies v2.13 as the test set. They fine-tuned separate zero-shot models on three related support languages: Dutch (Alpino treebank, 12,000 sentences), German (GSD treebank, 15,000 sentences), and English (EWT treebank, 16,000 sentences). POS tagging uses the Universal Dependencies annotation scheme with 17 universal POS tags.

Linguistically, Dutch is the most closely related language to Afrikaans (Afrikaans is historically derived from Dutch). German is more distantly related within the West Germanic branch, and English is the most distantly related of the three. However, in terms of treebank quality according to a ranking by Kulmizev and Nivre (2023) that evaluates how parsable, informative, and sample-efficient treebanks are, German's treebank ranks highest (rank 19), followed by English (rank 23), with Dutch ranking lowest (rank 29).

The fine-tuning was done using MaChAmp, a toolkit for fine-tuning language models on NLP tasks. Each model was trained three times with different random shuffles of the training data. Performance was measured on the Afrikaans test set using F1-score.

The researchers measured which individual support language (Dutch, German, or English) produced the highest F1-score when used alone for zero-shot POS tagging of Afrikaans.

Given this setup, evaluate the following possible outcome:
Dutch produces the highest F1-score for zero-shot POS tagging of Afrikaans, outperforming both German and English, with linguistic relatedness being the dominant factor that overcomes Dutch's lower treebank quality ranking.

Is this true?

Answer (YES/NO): YES